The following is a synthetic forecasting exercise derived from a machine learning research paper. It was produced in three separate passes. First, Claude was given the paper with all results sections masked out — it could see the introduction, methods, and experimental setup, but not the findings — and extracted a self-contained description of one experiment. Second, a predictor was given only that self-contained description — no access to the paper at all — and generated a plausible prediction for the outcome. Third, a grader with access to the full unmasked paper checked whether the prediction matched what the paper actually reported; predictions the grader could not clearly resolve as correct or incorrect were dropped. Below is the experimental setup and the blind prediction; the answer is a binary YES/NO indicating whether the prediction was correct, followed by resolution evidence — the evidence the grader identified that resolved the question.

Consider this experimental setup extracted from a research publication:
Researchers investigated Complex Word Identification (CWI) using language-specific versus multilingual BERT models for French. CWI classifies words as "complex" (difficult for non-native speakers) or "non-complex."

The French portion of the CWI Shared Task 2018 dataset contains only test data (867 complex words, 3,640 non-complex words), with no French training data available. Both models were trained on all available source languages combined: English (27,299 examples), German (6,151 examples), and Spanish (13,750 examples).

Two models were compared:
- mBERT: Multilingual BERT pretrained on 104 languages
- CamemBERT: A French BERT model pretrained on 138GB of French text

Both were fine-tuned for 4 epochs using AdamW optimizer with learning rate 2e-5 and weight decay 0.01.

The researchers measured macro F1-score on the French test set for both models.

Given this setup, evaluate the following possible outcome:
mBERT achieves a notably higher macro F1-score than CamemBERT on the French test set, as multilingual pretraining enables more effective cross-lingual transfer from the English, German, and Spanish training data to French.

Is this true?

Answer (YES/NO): NO